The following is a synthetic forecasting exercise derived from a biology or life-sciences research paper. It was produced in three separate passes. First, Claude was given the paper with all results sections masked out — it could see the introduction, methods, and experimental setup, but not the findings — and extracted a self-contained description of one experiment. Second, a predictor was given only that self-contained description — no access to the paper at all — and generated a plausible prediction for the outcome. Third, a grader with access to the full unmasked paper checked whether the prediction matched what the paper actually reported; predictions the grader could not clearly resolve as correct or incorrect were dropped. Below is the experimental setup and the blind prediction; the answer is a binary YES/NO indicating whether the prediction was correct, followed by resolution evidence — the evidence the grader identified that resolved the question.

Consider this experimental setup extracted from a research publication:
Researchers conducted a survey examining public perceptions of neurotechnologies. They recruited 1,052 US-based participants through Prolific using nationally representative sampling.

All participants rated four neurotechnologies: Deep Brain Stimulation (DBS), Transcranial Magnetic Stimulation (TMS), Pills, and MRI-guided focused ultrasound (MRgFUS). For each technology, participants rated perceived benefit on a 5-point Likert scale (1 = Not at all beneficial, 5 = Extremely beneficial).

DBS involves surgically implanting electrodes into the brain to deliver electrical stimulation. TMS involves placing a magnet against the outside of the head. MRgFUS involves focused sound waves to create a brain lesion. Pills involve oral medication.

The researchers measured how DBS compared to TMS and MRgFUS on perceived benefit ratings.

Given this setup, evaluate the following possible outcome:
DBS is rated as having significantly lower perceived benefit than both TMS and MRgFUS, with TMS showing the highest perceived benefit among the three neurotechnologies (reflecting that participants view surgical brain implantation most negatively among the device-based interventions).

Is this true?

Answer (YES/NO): NO